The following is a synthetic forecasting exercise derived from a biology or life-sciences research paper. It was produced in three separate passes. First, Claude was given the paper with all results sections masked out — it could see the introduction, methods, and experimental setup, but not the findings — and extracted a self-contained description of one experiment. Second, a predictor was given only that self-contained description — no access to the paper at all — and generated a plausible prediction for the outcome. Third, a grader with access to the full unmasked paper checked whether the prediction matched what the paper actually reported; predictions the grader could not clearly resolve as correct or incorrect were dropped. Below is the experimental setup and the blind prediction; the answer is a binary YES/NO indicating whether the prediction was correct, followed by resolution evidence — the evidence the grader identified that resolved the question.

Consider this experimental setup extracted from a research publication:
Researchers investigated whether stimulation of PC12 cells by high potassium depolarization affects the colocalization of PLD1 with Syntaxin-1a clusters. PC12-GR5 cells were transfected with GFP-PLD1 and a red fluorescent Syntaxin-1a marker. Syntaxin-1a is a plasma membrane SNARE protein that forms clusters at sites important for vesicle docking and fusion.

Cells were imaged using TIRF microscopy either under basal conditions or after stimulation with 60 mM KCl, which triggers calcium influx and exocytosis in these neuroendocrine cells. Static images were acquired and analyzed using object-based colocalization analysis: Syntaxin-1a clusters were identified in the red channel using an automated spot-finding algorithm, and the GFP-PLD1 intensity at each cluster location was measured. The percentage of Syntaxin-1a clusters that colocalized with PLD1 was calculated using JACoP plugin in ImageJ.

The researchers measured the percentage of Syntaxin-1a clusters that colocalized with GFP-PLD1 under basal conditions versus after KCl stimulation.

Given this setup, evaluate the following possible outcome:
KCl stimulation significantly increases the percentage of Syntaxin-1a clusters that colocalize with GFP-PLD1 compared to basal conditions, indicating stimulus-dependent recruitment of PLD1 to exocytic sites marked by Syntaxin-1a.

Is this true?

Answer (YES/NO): NO